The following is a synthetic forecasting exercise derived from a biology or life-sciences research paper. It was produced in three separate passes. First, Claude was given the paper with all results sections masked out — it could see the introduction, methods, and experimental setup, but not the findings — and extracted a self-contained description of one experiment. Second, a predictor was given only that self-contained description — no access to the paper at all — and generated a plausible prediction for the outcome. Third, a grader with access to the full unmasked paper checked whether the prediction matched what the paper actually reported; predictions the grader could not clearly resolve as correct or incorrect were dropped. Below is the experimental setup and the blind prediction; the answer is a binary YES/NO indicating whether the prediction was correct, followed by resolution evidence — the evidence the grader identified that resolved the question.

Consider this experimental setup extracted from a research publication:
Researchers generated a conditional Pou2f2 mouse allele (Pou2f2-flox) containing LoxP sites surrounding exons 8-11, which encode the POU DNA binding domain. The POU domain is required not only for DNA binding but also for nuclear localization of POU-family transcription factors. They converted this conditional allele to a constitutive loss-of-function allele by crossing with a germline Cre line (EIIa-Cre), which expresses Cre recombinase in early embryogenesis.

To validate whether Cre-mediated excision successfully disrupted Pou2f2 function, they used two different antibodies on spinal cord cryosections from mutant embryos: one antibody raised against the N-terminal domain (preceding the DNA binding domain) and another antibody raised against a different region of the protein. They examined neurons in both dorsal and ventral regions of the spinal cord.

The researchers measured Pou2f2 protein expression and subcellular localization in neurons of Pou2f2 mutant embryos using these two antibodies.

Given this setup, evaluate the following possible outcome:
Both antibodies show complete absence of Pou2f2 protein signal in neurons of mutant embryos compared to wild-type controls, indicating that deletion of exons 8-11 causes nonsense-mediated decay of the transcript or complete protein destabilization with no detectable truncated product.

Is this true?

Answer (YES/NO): NO